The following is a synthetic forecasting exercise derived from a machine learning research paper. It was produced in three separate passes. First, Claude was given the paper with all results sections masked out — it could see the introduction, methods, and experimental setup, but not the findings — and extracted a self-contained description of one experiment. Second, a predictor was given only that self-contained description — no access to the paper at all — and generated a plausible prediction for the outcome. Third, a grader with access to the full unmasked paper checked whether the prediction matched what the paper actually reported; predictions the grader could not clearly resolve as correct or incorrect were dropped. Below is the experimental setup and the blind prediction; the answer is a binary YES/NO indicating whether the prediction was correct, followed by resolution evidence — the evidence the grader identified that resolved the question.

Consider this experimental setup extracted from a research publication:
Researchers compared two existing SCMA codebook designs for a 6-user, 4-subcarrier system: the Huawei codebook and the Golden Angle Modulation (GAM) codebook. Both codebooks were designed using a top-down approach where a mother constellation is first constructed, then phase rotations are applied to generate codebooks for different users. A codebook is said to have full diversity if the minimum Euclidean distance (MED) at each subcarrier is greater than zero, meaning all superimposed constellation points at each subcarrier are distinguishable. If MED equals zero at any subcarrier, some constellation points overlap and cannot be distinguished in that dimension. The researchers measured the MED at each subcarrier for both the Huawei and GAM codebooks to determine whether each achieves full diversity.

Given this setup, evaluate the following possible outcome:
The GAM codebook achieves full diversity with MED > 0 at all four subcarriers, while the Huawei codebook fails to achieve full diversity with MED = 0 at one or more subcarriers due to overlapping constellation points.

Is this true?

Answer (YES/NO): NO